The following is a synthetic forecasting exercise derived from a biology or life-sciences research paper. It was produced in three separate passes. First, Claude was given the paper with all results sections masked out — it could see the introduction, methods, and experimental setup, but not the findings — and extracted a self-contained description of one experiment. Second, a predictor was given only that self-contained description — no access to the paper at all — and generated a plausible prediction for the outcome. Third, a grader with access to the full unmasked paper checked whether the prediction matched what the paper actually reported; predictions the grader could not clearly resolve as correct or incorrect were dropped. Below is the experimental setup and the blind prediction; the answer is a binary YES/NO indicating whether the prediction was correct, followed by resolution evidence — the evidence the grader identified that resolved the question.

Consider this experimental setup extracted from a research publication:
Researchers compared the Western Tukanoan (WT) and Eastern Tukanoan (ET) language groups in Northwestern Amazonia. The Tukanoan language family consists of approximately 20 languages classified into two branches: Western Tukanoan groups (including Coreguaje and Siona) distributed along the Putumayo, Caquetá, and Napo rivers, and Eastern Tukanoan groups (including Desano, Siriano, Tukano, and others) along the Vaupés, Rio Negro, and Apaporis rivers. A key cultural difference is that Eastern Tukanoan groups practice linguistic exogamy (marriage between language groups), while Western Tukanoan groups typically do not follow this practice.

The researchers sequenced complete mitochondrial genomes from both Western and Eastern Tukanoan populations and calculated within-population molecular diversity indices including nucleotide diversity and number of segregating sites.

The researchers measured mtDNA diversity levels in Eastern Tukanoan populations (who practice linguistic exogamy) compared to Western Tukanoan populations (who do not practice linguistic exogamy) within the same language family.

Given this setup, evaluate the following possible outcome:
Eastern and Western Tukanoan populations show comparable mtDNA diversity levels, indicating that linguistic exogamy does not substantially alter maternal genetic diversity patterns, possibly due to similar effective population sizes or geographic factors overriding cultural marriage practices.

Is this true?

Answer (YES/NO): NO